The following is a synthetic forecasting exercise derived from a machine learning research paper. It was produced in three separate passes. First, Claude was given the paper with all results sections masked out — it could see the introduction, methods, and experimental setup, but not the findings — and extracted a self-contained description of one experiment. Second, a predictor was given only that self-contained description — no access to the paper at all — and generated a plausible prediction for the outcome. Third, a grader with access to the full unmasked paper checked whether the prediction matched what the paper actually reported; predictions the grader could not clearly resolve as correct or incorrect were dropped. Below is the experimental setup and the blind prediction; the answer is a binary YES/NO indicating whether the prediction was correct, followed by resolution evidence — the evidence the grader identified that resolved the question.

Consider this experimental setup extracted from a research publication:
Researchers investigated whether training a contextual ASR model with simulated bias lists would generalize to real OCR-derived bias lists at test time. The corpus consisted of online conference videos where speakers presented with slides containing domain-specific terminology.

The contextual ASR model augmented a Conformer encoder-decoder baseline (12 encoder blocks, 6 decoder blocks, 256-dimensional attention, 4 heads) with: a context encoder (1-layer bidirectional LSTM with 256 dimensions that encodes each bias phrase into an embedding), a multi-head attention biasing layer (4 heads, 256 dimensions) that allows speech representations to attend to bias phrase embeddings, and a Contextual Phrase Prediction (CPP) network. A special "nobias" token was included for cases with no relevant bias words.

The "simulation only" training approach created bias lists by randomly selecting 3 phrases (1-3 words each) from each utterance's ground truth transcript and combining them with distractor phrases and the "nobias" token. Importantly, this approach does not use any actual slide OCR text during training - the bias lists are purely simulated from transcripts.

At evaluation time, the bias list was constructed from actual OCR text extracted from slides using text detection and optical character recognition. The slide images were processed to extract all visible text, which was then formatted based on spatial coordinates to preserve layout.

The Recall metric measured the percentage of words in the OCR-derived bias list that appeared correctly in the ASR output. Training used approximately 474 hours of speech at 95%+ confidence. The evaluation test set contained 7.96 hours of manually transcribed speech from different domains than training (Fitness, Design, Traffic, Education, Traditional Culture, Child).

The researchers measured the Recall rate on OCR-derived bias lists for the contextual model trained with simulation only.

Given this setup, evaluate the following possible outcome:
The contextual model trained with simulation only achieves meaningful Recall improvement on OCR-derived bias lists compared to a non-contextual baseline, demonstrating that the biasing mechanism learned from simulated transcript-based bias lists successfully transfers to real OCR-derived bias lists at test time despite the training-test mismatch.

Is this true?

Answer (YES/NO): NO